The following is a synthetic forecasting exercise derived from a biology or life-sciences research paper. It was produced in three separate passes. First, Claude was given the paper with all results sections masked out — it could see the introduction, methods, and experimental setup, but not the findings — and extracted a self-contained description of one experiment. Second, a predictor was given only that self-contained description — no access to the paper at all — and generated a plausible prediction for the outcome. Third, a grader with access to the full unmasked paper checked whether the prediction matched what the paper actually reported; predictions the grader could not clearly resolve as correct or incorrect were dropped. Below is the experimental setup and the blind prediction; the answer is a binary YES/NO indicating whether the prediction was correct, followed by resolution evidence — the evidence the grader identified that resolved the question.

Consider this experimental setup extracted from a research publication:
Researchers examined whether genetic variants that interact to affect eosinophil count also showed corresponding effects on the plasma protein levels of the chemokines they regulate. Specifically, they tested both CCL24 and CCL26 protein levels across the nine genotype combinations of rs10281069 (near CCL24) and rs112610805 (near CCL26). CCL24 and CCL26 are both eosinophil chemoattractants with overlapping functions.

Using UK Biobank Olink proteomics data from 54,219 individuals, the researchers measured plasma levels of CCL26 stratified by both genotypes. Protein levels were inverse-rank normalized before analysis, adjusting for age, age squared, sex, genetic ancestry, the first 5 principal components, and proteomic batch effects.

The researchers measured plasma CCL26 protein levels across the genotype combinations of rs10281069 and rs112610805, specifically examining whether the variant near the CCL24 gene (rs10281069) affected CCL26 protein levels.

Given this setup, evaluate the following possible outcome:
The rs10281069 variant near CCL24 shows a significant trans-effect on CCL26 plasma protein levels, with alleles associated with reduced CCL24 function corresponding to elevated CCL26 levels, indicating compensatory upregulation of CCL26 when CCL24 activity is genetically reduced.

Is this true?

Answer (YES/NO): YES